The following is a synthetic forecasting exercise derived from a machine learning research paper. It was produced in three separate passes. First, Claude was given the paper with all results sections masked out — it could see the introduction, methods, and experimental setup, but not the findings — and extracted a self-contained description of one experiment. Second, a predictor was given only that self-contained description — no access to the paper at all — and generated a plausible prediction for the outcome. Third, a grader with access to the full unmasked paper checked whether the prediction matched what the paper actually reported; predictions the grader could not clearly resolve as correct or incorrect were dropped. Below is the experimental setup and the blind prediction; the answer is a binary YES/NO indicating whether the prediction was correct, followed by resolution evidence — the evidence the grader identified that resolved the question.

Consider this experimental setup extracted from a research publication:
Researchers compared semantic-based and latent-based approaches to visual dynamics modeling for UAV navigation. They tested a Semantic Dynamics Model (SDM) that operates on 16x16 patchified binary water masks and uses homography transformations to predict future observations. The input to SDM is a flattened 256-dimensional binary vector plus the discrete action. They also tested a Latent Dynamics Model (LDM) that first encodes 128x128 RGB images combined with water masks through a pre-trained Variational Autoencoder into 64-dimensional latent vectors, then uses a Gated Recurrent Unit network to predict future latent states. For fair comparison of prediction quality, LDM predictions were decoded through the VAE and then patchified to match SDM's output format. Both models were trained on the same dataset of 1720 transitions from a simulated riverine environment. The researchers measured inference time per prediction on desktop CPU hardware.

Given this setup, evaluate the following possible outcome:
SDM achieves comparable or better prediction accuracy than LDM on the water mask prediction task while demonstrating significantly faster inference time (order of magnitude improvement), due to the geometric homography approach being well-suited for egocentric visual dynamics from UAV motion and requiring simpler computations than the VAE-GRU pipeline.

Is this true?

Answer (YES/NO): NO